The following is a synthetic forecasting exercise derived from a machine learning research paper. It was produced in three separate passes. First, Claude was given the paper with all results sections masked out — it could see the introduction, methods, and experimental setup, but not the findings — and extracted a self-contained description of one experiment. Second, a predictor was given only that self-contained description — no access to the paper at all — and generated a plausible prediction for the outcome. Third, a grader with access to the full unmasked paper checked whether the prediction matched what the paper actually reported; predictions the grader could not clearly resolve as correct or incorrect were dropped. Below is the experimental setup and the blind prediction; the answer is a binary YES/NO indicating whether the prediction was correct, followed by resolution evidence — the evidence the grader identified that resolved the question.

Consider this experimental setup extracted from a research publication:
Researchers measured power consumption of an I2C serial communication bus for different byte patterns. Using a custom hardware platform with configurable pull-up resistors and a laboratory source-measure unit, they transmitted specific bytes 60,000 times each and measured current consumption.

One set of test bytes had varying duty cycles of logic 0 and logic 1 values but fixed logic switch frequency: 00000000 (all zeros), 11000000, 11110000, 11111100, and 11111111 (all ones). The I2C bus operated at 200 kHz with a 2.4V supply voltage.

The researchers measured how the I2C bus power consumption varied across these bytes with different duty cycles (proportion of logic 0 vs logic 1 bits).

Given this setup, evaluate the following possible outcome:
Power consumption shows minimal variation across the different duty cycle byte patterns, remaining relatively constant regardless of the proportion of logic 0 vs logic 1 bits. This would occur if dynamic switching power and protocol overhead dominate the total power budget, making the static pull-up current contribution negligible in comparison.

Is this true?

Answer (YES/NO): NO